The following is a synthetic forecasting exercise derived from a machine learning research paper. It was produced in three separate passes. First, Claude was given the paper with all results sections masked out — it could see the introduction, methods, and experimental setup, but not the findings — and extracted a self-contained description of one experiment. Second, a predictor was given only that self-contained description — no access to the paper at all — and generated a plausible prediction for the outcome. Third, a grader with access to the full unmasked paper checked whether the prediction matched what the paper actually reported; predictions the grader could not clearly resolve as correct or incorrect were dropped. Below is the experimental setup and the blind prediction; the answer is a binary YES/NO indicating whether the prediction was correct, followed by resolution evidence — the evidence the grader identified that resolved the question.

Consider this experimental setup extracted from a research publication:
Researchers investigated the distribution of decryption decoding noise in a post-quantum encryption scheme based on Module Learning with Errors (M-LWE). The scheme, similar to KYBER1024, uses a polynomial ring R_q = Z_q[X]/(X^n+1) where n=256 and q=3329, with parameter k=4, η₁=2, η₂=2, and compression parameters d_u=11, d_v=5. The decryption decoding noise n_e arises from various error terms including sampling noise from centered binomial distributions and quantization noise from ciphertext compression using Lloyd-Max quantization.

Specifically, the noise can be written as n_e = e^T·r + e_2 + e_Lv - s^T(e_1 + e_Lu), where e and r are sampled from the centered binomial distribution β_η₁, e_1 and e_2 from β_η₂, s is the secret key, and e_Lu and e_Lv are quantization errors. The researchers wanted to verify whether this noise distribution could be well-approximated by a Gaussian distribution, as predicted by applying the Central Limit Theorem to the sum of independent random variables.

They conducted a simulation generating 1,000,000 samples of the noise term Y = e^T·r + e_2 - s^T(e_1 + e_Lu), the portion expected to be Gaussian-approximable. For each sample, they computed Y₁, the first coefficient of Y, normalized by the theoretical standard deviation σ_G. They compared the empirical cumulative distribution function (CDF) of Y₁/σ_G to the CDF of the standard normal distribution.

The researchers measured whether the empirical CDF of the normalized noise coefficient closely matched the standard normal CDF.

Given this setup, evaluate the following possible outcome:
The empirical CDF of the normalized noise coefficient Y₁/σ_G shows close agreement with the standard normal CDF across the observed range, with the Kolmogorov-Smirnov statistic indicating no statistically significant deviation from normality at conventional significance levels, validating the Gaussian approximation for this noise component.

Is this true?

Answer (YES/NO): NO